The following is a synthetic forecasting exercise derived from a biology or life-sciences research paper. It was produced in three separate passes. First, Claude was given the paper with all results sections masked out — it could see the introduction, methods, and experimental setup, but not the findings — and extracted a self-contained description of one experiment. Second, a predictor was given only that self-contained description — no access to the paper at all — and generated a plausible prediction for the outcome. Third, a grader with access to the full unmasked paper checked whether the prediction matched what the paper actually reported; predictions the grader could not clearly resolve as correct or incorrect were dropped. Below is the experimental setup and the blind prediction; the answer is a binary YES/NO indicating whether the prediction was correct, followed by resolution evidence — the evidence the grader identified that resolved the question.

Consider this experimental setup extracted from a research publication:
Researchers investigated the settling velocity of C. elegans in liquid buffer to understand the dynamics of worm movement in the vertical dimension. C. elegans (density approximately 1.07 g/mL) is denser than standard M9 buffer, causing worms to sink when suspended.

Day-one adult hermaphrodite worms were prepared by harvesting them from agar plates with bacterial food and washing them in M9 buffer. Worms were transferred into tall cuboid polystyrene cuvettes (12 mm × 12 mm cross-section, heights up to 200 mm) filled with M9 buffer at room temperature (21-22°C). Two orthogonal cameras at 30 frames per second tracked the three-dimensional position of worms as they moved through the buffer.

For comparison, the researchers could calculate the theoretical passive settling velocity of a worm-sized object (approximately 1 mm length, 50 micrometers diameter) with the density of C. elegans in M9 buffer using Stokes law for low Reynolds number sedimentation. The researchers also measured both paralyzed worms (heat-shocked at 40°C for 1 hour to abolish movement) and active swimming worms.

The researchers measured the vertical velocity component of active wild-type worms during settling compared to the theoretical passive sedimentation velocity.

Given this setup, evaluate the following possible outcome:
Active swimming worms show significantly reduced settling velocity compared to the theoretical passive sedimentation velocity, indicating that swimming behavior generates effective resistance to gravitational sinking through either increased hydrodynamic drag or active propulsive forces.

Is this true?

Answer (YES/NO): NO